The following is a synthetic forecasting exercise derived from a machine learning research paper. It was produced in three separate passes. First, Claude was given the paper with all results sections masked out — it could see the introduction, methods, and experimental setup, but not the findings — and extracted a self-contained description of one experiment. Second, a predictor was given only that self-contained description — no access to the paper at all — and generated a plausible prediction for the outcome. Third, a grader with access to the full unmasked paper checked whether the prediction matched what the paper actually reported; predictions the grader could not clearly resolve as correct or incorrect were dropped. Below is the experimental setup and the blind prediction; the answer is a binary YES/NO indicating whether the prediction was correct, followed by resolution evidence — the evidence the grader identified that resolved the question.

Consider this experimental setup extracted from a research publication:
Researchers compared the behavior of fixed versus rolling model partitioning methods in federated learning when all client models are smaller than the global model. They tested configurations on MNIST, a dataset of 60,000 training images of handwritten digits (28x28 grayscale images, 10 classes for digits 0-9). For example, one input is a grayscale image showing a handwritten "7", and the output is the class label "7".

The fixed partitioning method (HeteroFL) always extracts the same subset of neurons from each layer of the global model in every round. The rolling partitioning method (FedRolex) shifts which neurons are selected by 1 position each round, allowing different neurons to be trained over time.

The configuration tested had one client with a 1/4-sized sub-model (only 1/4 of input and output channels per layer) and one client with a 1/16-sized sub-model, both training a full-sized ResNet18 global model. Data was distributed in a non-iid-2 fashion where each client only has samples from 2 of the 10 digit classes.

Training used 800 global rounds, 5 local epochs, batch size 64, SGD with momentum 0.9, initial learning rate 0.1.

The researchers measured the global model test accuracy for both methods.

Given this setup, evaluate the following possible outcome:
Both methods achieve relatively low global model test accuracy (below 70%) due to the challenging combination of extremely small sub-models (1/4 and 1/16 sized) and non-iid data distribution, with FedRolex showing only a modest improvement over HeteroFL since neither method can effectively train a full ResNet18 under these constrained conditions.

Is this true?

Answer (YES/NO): NO